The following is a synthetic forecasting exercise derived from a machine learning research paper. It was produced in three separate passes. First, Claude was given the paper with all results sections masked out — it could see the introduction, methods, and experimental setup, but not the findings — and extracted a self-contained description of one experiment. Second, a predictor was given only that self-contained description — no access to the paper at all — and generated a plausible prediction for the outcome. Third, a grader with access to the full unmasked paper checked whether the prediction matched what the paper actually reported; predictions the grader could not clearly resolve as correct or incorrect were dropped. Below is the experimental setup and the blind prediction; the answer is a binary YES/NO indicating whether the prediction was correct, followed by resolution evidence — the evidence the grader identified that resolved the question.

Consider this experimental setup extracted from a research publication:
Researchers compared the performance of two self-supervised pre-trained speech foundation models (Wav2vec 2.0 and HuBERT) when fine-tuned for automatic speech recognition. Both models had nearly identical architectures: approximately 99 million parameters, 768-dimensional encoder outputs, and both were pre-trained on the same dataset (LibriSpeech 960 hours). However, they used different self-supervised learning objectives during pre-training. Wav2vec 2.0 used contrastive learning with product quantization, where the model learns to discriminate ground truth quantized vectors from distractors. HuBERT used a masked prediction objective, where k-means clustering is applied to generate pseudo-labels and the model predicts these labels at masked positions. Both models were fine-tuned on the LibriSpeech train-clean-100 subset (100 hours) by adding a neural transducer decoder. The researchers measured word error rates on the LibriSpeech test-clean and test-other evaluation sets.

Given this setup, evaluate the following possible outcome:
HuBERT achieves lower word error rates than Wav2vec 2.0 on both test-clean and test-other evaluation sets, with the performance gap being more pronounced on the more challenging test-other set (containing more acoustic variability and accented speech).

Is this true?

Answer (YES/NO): NO